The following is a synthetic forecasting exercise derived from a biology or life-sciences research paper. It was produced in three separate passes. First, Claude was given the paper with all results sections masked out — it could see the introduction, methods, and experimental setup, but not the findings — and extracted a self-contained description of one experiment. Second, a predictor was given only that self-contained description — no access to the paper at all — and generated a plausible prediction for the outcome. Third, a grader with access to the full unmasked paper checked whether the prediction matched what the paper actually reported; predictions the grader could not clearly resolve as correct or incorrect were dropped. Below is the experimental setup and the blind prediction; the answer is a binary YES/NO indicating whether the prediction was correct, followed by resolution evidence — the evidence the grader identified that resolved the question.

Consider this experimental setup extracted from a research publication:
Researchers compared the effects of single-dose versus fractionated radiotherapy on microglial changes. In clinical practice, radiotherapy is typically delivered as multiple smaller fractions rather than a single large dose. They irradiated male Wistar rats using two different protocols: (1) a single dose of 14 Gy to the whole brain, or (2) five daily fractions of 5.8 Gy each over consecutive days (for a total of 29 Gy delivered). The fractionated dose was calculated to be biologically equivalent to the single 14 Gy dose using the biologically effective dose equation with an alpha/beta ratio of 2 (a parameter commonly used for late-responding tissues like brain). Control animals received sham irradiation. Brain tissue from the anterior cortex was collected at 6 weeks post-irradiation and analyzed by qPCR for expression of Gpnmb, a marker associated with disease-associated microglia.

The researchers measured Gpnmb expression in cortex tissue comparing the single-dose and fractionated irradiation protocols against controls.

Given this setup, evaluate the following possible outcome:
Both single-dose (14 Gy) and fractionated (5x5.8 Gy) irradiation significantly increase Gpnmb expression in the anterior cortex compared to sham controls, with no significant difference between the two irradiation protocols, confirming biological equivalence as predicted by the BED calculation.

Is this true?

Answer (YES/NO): YES